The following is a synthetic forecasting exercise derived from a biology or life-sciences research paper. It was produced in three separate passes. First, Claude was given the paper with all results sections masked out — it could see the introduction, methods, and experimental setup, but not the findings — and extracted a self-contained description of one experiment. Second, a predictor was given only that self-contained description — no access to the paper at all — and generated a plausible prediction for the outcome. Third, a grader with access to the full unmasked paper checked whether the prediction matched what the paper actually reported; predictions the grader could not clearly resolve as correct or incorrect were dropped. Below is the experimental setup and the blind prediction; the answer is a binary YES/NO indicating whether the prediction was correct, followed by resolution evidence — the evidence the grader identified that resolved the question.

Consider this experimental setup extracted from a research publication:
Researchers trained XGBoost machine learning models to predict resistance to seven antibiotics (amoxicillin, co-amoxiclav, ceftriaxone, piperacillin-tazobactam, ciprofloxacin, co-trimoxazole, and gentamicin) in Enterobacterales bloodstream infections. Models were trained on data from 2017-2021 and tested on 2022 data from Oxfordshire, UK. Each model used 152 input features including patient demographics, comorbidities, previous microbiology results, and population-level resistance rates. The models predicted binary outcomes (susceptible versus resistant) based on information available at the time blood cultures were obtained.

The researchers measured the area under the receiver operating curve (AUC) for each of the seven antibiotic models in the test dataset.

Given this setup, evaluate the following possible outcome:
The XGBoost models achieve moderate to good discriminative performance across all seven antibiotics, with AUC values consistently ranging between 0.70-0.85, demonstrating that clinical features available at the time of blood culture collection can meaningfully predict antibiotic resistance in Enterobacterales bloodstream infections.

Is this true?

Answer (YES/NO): NO